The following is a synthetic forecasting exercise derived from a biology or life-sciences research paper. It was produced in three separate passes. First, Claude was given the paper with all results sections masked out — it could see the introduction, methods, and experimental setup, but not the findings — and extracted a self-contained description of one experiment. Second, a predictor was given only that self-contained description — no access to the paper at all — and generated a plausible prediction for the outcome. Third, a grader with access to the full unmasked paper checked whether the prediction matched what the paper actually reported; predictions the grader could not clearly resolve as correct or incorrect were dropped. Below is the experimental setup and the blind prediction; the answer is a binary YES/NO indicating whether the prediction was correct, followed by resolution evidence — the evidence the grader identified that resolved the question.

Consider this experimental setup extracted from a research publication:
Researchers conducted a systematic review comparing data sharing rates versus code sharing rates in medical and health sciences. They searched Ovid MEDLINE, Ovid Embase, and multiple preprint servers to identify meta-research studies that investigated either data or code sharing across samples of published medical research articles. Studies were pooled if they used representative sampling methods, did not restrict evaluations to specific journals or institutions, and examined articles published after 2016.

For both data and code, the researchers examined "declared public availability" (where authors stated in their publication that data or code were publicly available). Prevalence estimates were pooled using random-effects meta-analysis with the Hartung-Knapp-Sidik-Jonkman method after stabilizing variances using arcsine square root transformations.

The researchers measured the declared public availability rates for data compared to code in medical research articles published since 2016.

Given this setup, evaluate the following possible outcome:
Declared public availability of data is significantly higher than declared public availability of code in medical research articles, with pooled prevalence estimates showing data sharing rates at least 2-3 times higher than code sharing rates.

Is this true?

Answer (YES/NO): YES